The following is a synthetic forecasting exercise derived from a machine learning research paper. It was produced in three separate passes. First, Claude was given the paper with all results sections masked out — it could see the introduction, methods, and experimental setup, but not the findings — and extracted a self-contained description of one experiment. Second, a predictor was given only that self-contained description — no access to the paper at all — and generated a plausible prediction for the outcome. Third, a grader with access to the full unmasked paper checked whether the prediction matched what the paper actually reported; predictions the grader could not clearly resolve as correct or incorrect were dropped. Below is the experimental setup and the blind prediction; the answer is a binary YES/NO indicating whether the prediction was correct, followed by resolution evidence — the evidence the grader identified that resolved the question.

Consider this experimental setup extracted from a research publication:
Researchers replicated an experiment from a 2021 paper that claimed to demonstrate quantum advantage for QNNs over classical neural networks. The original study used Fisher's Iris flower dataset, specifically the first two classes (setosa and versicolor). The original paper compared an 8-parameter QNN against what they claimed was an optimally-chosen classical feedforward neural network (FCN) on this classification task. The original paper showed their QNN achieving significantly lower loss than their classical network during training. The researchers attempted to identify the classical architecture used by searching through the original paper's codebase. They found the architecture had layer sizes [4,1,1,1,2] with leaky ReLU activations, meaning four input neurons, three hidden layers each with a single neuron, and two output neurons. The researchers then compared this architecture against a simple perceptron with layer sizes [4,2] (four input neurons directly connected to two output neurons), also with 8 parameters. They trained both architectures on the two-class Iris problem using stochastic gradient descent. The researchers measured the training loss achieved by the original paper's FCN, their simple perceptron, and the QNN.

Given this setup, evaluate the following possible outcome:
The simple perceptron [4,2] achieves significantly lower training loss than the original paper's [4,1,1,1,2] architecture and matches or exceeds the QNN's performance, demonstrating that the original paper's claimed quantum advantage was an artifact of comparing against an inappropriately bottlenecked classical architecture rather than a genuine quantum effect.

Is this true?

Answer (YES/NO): YES